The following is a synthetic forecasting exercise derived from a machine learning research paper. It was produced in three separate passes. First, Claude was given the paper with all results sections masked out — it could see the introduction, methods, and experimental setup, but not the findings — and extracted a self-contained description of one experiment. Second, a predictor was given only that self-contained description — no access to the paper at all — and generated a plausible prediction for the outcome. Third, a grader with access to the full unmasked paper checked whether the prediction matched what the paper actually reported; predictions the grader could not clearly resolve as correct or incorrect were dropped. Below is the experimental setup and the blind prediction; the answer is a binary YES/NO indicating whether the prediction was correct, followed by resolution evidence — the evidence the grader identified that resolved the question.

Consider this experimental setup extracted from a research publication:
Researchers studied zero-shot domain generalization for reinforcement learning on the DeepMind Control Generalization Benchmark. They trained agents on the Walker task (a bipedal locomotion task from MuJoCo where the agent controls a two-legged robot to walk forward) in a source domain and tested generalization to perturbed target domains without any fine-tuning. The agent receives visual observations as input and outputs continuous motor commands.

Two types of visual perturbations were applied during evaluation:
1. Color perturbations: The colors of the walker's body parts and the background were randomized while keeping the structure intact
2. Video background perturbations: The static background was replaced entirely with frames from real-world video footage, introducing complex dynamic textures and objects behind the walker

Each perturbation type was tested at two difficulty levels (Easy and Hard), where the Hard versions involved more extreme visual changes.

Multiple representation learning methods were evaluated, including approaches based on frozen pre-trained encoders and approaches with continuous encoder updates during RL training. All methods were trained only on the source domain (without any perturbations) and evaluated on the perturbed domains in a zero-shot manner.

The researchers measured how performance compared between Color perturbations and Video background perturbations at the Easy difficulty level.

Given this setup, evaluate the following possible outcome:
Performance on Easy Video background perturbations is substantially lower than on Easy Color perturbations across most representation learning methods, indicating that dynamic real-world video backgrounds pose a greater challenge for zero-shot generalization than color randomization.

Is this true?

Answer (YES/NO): YES